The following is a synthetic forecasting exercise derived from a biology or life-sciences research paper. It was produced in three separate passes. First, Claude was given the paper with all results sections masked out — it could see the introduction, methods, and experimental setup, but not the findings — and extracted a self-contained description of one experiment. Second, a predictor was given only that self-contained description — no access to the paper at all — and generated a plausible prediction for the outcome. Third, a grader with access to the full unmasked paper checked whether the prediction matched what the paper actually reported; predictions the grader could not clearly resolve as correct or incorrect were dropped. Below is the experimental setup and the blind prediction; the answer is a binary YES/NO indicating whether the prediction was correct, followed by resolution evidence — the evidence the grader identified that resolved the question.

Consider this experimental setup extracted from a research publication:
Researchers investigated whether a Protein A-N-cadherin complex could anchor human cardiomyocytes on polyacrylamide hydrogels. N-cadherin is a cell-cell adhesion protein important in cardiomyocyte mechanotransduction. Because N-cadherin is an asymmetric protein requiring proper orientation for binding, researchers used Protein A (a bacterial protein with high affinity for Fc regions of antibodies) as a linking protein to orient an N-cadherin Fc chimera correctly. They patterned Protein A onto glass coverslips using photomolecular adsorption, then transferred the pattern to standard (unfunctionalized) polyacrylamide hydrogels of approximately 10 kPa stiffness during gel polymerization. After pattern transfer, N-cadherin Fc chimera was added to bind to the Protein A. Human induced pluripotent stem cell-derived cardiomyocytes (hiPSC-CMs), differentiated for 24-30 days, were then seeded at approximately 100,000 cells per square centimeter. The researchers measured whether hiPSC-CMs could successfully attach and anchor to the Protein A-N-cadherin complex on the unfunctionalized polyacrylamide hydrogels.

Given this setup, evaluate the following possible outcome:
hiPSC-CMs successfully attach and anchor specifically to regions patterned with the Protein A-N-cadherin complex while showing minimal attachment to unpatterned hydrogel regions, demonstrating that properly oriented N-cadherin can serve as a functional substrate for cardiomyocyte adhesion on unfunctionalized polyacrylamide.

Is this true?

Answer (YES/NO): NO